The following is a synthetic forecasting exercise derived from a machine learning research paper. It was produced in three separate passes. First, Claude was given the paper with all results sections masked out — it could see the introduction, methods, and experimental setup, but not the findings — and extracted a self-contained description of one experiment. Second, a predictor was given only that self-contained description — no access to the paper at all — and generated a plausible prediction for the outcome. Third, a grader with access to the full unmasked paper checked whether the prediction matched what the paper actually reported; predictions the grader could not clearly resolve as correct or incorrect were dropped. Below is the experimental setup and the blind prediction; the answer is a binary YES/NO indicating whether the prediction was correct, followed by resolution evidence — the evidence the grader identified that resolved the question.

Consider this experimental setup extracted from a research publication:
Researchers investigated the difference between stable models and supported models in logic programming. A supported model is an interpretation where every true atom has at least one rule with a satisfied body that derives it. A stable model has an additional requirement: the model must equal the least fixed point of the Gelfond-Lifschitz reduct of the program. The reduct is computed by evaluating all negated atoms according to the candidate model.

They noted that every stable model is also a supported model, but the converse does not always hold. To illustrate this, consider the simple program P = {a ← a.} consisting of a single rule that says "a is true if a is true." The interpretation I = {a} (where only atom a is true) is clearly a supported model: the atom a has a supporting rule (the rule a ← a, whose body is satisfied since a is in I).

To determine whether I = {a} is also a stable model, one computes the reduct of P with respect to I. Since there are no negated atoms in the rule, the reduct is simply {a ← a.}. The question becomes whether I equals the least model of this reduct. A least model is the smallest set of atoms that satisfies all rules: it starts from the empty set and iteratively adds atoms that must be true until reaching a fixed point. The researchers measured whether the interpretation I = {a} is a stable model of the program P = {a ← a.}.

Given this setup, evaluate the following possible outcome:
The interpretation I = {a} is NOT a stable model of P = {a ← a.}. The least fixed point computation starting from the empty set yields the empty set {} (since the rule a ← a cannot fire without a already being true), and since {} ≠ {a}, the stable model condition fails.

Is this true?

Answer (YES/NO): YES